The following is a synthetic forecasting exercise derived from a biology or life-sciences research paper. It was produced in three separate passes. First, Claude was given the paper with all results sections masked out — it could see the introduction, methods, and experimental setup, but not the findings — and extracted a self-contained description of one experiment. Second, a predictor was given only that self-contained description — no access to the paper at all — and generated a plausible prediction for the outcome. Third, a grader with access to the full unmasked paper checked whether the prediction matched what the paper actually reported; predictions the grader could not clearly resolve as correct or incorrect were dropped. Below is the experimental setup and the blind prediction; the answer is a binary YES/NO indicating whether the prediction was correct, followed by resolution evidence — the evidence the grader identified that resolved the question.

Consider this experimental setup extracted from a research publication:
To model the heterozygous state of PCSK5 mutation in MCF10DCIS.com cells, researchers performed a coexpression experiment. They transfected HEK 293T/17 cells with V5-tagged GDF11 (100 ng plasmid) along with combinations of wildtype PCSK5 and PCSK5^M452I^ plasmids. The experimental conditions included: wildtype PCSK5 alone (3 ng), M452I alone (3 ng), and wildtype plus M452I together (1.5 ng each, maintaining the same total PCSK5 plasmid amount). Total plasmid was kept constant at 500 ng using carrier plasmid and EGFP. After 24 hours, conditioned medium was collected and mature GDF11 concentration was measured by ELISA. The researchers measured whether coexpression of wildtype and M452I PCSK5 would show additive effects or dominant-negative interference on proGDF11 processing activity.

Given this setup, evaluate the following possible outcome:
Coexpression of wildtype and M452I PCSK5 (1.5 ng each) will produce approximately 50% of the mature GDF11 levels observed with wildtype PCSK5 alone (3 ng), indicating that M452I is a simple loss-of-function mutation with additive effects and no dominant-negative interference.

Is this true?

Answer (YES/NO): NO